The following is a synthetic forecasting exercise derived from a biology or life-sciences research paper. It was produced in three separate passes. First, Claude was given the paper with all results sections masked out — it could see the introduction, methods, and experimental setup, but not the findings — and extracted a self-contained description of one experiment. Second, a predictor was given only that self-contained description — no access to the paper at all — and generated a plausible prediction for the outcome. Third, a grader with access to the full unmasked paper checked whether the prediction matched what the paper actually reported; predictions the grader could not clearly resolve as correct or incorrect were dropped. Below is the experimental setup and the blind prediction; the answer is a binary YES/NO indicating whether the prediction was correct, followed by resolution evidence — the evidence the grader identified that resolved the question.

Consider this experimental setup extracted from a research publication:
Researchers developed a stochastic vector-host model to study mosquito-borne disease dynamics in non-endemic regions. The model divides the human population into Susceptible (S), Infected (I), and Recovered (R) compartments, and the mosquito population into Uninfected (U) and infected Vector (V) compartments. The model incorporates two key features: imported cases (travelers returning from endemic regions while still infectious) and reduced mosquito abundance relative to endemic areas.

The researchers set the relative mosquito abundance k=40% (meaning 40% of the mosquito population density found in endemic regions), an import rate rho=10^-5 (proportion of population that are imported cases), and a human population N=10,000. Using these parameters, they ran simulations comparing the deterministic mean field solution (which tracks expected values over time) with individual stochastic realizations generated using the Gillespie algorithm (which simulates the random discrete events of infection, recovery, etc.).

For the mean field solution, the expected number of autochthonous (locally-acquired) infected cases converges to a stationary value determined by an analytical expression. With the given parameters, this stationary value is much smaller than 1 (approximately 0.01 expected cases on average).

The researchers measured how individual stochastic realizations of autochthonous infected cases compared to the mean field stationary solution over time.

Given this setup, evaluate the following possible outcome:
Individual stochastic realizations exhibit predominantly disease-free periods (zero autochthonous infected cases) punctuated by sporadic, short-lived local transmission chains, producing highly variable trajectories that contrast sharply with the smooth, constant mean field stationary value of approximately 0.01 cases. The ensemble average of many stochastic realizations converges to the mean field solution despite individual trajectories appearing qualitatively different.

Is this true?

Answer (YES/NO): YES